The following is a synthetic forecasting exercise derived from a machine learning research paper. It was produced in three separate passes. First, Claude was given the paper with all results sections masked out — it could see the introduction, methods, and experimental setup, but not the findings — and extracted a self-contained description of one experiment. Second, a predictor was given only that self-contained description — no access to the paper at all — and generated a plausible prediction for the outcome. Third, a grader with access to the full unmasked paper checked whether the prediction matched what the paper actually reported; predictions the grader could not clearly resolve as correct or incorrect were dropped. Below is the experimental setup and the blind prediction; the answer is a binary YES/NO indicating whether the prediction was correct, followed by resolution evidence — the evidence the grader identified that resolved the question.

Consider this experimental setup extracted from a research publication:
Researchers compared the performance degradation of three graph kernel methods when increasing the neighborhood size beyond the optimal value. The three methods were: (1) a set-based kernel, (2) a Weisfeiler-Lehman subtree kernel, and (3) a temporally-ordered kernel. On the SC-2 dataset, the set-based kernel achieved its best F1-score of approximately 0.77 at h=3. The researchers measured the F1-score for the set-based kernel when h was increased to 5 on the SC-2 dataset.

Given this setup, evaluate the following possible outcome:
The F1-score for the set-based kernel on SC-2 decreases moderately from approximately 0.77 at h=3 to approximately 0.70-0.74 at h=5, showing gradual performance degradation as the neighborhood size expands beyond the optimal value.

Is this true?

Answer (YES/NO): NO